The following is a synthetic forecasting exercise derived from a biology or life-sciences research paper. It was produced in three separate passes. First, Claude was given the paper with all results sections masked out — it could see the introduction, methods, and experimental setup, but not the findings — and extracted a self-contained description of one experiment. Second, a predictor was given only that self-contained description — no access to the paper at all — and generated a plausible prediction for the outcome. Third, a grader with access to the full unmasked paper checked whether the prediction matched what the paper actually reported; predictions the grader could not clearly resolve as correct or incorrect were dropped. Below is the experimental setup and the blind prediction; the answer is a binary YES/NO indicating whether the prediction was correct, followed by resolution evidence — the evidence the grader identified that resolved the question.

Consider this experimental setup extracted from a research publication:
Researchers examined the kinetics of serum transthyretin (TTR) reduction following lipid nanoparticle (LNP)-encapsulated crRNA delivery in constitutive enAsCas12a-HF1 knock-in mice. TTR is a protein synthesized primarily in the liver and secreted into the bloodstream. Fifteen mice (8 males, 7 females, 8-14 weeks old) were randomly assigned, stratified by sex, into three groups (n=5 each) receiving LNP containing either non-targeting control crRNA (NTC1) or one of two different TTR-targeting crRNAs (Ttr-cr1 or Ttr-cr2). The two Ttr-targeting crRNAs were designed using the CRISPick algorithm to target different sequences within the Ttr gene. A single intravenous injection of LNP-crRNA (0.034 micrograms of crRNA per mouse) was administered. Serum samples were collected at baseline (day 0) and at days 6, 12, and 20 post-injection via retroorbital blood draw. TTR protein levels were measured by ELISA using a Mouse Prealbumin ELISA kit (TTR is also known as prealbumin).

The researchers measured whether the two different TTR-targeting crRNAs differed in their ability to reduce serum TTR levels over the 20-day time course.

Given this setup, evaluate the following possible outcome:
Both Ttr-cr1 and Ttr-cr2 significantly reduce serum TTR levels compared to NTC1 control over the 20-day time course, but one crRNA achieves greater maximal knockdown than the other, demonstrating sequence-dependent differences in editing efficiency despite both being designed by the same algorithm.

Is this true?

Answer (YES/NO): YES